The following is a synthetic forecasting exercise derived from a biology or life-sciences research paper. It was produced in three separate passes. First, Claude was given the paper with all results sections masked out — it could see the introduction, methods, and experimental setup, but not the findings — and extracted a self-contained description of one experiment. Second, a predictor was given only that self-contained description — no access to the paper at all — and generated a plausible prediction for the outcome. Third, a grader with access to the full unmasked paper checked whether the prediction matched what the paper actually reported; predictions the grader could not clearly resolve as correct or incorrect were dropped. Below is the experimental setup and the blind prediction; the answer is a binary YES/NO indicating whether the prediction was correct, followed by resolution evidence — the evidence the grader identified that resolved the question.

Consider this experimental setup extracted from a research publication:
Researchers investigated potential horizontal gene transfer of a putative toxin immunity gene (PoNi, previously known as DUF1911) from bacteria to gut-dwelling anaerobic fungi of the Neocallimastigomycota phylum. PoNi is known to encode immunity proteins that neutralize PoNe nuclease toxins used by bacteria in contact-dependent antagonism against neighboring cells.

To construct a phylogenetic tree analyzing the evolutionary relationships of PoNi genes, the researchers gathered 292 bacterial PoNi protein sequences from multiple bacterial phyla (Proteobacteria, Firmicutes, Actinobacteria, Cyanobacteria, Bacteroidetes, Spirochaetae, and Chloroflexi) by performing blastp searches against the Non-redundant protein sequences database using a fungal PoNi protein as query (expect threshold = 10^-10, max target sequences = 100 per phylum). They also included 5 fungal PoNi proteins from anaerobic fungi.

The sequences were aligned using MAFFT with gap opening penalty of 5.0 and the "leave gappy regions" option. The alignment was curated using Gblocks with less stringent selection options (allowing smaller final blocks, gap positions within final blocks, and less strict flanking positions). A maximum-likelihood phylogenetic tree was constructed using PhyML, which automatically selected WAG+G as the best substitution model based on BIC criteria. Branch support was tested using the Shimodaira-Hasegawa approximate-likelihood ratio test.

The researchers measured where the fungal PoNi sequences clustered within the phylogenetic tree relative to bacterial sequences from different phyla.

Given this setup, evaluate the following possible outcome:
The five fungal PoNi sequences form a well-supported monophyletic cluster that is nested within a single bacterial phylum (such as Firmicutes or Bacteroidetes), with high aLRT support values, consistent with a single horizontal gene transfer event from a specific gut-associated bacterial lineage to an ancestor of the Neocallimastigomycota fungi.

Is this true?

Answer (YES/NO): YES